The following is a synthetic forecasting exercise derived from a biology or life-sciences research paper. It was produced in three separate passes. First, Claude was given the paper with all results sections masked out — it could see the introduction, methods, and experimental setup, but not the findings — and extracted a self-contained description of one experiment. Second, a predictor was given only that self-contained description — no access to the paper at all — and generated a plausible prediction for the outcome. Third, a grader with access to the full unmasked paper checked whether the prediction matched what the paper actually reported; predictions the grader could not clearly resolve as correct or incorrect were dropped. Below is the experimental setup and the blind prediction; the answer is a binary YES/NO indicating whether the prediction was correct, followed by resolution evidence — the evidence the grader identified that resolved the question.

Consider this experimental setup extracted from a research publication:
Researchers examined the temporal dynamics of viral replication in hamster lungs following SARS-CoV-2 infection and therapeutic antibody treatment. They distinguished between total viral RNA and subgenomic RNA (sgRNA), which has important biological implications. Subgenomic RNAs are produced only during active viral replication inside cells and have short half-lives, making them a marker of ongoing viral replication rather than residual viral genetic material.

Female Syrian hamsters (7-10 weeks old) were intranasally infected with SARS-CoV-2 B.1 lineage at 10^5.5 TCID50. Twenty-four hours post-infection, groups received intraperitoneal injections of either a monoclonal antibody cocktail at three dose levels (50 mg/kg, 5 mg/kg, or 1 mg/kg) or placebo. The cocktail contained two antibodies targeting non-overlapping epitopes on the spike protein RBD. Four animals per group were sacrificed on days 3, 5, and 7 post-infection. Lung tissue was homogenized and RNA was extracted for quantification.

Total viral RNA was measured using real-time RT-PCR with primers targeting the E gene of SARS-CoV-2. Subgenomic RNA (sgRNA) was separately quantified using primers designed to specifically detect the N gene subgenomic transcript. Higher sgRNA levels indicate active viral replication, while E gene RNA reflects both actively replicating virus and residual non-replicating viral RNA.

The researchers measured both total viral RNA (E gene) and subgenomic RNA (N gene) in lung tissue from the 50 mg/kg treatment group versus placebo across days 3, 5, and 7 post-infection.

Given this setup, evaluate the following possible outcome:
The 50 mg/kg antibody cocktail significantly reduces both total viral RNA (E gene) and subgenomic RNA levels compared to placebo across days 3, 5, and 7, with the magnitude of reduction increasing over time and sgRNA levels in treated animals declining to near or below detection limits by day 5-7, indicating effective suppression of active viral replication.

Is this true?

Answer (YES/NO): NO